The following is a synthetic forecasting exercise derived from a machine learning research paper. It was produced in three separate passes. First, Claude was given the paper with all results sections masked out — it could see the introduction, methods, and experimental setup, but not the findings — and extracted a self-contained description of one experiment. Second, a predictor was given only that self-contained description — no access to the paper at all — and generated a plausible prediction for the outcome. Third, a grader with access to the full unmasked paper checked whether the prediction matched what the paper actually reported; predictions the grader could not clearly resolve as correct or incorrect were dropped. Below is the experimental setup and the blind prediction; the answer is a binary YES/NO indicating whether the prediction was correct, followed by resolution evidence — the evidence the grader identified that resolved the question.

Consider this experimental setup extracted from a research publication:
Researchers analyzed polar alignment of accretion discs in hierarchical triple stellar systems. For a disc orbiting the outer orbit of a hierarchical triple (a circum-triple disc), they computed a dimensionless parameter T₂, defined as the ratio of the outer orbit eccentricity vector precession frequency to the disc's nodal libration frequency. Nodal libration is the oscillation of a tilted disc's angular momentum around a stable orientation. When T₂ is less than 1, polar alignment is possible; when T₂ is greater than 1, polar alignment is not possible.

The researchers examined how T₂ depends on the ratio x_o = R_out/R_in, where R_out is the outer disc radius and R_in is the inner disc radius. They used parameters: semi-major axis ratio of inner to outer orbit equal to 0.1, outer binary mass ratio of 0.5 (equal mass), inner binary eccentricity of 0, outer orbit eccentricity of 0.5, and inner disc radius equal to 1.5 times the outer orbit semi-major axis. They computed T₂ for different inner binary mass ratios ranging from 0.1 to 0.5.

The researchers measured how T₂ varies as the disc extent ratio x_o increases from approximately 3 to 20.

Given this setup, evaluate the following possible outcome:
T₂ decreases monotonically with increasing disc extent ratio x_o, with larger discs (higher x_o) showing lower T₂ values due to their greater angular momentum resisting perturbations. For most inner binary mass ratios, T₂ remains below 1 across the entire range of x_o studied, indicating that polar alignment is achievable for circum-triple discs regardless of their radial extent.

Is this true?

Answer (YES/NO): NO